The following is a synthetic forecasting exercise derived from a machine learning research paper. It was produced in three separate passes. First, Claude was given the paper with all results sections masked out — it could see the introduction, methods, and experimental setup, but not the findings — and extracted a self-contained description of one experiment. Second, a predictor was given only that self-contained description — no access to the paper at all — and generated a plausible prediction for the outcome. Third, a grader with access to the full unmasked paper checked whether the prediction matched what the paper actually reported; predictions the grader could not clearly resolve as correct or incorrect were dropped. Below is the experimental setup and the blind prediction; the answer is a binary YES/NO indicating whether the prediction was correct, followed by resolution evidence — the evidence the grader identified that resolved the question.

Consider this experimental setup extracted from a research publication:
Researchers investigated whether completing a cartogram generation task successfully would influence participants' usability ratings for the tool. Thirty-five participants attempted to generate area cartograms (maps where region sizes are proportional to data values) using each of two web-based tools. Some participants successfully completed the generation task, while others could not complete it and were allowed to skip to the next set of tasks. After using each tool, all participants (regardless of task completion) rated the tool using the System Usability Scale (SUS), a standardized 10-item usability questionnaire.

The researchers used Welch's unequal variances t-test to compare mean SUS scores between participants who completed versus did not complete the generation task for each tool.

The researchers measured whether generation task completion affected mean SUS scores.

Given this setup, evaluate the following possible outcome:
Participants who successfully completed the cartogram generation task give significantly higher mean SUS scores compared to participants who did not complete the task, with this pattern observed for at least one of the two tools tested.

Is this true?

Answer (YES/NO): YES